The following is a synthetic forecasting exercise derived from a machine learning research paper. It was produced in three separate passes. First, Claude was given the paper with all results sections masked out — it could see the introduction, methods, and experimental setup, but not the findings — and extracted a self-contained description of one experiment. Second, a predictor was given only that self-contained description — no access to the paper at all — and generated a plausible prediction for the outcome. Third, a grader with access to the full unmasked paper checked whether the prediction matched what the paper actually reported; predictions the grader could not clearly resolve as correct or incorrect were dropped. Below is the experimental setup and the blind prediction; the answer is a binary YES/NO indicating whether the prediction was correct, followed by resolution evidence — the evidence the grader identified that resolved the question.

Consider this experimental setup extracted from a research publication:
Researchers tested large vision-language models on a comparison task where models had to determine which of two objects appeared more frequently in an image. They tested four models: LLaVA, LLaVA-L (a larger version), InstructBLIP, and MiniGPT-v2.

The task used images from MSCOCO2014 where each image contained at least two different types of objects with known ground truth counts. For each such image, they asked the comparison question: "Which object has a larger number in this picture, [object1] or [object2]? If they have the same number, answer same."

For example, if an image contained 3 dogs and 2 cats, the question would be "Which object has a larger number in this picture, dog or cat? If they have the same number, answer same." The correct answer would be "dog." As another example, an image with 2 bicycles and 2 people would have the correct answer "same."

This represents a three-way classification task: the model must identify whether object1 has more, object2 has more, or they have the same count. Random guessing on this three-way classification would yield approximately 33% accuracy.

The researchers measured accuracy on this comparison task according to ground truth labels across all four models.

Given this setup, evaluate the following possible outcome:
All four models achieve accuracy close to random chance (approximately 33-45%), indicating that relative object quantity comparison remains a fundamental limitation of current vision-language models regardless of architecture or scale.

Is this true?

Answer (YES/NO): NO